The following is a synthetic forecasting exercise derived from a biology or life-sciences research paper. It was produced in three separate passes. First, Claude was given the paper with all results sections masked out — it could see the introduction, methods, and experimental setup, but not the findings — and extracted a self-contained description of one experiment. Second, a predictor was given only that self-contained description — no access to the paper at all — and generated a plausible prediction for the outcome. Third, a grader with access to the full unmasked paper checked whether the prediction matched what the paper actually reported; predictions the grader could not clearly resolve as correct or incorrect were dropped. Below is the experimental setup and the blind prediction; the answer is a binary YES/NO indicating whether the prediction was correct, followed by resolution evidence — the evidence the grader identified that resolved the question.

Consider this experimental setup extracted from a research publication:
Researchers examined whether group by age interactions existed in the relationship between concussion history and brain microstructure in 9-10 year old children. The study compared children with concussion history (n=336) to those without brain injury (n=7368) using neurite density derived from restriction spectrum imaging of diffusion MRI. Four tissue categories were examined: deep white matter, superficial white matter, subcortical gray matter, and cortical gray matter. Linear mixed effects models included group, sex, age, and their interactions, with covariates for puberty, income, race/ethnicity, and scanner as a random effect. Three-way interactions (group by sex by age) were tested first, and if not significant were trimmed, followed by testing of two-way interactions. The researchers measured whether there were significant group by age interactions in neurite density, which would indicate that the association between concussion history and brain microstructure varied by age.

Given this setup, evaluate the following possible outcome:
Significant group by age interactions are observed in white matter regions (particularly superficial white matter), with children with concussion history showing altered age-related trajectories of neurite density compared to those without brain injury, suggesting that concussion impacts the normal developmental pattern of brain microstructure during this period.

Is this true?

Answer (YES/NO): NO